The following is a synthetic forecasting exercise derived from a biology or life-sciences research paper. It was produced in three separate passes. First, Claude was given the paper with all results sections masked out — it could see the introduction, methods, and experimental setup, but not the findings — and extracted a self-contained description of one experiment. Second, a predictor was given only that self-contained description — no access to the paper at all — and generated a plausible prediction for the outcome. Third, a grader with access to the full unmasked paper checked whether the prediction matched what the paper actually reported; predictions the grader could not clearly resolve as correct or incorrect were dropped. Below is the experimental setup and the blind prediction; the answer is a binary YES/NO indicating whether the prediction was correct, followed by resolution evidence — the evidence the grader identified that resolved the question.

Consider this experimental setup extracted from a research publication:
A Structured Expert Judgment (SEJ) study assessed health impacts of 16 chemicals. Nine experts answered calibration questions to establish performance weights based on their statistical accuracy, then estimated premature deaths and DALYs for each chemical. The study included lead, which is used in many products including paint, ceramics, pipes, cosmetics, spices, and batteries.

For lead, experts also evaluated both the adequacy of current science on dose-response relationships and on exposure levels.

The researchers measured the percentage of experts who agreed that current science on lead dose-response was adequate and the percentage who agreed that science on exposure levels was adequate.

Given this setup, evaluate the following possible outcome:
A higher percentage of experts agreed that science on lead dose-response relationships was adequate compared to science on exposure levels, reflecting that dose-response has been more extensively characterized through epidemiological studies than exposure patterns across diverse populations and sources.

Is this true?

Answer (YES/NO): YES